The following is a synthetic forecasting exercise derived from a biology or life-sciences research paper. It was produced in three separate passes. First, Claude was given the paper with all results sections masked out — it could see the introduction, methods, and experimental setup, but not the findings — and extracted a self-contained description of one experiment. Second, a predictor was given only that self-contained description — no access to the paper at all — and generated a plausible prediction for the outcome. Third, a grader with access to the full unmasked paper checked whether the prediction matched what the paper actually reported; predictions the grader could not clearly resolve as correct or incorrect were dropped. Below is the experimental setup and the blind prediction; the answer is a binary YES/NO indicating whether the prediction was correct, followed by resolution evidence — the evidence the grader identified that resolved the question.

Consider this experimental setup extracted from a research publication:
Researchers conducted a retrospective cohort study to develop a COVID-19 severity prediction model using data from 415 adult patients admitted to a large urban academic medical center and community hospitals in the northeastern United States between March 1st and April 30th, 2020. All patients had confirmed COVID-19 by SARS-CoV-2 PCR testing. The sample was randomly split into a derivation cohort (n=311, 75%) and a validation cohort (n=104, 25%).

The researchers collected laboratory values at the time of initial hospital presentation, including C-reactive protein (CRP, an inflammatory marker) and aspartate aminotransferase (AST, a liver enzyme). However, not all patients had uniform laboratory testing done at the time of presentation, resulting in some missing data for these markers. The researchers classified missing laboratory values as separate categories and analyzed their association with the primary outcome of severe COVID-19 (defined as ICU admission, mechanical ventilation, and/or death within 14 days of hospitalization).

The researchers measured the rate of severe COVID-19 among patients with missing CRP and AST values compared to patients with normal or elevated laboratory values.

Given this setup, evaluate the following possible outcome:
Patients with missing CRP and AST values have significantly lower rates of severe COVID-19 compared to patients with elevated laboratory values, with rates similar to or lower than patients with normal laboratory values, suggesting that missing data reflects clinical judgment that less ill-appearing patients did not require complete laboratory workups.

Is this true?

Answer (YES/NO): YES